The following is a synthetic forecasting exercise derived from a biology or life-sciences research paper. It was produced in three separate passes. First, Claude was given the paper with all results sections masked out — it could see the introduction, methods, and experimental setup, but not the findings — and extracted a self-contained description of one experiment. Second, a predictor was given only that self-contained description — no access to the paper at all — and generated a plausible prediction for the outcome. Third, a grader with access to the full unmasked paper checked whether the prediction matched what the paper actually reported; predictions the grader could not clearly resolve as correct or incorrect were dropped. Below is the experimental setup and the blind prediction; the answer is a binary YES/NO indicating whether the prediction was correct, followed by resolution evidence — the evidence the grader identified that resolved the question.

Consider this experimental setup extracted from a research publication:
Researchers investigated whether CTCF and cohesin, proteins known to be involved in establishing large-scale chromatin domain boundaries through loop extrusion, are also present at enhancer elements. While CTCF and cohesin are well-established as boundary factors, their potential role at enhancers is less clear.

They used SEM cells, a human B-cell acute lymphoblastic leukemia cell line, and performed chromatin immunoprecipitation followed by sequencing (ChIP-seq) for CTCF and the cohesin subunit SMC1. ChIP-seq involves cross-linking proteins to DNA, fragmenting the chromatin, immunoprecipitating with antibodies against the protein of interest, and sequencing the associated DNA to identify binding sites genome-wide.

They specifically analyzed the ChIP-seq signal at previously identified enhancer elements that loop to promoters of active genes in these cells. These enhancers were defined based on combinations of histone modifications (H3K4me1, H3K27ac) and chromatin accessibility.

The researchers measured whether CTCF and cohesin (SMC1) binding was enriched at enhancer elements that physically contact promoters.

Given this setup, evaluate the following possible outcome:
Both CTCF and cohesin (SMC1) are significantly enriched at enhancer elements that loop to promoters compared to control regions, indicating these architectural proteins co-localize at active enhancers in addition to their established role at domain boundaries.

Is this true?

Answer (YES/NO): NO